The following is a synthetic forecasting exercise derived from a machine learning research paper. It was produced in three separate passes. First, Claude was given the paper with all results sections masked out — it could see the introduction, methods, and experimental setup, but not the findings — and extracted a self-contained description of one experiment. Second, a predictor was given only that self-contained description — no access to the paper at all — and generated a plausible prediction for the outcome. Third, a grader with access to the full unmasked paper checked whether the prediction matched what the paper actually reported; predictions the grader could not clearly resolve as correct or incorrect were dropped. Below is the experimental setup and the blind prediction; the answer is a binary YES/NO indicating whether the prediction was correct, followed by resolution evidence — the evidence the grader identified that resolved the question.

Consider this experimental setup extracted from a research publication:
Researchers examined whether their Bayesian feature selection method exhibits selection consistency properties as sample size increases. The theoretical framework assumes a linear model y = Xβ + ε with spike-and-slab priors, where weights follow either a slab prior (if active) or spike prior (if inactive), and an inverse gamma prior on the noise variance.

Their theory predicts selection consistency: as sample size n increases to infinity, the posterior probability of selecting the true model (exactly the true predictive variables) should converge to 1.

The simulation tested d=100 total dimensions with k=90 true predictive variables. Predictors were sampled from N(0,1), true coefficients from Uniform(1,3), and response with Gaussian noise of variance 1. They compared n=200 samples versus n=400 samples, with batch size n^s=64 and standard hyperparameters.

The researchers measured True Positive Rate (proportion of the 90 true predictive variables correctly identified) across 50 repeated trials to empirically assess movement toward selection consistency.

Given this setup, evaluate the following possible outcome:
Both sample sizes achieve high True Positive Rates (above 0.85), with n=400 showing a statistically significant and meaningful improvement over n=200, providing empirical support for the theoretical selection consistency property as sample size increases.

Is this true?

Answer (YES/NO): NO